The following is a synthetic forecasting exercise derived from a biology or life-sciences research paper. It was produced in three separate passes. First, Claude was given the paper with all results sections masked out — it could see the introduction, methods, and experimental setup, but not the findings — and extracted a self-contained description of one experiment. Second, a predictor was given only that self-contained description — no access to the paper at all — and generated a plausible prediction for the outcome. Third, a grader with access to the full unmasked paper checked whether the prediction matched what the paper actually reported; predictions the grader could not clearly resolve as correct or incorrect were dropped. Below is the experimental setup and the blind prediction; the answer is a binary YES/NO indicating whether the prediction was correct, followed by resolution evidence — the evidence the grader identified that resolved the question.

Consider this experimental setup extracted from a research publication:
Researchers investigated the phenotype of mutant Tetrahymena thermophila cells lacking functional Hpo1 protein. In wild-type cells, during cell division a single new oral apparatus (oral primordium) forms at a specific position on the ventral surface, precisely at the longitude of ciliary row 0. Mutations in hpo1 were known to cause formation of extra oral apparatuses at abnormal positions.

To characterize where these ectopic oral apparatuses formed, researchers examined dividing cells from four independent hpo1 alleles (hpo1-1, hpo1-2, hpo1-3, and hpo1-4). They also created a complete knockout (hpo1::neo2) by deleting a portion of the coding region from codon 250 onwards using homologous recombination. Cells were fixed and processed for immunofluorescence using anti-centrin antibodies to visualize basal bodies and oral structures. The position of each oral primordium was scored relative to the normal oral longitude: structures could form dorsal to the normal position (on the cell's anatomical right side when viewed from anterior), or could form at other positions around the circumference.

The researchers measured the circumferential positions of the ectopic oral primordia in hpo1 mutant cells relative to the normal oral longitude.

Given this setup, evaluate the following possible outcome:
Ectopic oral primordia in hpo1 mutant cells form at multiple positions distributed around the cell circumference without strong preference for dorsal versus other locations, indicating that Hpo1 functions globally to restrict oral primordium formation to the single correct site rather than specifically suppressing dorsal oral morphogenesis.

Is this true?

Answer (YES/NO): NO